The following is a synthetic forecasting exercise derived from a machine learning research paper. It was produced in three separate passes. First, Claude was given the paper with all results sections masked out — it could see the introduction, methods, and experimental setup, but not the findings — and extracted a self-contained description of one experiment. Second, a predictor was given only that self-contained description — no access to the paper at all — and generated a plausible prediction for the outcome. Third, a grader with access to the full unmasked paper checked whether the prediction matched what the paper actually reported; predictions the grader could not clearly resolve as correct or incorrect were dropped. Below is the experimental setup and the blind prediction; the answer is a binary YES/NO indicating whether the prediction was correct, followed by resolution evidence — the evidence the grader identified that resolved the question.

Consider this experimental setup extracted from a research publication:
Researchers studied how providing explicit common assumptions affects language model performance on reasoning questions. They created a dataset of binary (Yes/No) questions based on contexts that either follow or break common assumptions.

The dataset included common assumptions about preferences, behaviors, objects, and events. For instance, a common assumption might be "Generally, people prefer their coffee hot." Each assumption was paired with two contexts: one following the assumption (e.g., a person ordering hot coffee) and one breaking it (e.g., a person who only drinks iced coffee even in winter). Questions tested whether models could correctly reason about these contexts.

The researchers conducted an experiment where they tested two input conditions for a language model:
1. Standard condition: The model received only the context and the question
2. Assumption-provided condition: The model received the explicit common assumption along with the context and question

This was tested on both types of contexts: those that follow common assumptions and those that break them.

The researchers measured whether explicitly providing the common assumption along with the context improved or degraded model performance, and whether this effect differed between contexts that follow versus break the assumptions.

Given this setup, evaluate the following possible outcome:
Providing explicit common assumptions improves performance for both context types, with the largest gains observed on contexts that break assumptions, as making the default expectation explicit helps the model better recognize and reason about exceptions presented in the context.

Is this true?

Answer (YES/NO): NO